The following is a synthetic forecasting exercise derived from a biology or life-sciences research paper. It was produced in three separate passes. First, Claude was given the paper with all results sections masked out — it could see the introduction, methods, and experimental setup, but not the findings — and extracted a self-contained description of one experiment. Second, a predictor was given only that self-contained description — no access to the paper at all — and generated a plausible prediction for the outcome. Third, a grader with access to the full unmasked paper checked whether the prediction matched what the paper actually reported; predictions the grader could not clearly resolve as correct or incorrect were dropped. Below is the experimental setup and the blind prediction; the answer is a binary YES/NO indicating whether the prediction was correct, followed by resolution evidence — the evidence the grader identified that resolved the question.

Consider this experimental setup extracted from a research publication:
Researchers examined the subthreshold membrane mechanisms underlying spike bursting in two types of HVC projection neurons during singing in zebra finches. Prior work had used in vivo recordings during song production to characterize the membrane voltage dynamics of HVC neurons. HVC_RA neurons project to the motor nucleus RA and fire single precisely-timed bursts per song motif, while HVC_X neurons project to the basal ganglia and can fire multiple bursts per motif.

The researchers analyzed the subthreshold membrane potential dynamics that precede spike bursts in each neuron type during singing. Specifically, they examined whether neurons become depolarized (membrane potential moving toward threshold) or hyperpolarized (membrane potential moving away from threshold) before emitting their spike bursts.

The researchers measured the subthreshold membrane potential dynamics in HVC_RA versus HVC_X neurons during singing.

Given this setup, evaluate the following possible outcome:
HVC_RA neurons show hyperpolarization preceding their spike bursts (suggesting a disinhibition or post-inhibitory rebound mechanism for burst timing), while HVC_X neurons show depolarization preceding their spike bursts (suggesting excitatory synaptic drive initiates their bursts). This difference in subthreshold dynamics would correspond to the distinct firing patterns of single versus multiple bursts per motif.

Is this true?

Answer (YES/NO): NO